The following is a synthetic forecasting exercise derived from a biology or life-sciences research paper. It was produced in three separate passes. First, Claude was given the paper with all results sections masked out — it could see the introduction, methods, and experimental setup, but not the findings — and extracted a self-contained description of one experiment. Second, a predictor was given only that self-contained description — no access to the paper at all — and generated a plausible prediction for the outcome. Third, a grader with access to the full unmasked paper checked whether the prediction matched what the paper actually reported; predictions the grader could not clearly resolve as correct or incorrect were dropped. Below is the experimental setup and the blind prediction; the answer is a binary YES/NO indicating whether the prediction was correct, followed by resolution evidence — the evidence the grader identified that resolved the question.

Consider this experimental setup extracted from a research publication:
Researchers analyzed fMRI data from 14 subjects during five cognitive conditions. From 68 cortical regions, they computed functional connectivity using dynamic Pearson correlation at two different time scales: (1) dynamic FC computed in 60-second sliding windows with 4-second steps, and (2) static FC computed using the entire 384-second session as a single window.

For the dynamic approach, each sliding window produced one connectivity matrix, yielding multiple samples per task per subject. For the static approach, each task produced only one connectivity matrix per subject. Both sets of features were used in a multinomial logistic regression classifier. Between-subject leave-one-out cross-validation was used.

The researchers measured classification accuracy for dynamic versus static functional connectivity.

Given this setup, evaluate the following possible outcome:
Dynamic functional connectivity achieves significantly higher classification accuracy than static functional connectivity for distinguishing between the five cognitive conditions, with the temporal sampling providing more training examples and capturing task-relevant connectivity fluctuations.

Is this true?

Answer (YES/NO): NO